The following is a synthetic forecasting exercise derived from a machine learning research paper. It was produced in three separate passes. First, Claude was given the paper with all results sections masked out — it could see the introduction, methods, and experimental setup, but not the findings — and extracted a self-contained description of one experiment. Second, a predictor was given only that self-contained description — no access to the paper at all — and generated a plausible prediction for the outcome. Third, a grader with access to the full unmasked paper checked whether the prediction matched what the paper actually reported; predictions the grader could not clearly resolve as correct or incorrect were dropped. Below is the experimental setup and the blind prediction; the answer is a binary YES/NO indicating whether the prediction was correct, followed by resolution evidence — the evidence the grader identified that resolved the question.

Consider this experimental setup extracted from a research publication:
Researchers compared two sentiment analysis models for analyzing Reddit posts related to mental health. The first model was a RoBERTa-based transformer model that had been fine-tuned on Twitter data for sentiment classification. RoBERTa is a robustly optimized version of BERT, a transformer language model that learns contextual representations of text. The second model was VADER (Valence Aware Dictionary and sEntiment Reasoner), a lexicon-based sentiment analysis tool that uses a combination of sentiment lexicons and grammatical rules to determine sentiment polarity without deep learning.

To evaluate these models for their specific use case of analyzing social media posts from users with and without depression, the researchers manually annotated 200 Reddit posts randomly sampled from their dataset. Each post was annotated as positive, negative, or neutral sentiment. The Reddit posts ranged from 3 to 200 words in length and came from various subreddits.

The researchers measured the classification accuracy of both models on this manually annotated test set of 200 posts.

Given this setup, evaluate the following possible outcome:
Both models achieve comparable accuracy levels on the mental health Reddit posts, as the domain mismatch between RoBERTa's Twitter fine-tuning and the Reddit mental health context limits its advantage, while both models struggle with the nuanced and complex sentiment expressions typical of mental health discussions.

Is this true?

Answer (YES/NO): YES